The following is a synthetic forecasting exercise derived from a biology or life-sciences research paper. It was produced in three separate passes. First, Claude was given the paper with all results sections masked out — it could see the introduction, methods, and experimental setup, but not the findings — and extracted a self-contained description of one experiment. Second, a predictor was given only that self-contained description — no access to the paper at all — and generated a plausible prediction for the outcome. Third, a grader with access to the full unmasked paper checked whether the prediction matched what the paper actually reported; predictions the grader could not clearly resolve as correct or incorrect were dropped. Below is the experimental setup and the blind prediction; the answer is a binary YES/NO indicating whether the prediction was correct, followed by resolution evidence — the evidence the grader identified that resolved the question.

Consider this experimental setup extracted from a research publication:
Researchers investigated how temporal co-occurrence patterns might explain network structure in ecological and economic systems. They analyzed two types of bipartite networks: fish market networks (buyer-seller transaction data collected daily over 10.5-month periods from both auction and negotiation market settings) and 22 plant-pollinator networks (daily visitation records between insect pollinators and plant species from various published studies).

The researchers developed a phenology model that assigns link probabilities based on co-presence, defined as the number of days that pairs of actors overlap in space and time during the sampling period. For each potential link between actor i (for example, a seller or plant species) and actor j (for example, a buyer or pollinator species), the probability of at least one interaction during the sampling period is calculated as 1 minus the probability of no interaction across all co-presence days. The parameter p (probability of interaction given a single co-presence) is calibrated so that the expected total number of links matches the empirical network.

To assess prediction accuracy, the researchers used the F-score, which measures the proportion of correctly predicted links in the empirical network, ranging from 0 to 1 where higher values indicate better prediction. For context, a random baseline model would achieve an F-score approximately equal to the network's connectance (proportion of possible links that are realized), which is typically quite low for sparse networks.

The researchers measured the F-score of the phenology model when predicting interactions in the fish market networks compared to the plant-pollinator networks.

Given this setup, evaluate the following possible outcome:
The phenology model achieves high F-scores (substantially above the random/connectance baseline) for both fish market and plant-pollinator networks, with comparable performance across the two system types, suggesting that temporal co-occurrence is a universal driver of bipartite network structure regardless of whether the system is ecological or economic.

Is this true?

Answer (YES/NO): NO